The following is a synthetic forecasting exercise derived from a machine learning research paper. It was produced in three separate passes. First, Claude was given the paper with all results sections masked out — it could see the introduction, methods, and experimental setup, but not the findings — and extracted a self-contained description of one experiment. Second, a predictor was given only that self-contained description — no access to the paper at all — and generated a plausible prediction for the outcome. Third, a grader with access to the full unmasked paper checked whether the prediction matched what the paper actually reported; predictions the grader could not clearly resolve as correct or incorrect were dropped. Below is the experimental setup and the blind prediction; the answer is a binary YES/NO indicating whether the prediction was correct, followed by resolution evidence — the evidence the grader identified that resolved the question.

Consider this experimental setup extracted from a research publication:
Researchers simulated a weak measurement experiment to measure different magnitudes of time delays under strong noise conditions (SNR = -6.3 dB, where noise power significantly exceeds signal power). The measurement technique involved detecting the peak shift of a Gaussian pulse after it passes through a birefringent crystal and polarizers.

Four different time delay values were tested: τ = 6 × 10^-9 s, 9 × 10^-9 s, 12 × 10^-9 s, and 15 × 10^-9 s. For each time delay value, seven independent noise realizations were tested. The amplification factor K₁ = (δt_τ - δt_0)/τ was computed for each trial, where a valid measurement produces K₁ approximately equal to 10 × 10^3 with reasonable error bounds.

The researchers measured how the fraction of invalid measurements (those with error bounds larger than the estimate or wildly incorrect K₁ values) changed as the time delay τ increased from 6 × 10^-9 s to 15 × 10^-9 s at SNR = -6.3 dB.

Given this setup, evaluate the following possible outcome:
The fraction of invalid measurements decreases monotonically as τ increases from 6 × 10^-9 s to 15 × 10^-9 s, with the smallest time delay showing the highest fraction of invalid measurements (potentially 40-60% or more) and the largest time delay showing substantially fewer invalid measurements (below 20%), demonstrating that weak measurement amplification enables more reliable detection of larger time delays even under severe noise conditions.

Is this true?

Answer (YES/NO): NO